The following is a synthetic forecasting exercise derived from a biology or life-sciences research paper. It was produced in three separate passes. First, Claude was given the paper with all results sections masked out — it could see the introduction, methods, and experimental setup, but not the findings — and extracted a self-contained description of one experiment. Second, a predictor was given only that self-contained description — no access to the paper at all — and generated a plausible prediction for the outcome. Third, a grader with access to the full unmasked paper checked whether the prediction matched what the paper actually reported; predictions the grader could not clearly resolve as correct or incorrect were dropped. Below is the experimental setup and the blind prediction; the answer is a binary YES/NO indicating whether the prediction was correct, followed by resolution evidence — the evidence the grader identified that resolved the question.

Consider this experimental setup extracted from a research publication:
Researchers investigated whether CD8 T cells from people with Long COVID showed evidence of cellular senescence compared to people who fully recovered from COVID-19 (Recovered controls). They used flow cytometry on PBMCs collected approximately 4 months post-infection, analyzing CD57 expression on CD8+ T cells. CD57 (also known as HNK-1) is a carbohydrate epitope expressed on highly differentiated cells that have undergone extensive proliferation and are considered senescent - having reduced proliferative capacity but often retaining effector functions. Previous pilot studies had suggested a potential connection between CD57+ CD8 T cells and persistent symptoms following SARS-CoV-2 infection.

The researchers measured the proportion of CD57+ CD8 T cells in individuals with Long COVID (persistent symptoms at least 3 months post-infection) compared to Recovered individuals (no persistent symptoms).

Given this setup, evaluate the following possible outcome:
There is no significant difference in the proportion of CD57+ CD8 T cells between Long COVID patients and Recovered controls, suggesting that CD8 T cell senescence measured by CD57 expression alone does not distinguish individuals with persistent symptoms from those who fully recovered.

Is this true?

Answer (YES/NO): NO